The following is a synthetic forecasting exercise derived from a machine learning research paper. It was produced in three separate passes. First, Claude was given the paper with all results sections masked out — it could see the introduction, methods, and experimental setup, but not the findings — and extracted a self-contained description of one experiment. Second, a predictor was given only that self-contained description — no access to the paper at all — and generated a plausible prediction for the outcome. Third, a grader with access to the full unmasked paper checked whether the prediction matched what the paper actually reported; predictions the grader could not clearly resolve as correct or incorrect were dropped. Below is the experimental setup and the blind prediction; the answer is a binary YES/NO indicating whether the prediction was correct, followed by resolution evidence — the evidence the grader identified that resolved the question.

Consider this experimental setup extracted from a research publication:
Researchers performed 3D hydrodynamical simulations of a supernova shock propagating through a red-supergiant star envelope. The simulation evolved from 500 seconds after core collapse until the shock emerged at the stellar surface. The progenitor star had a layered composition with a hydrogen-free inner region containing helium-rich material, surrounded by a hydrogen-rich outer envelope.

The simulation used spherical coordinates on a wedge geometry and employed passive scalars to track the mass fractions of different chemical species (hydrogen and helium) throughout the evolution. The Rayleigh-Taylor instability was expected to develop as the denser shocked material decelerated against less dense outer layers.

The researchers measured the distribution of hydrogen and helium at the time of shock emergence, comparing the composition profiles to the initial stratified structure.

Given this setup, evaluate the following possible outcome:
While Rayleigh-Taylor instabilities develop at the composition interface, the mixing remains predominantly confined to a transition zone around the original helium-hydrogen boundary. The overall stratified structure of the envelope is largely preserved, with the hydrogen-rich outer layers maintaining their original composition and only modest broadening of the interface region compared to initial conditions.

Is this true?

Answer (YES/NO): NO